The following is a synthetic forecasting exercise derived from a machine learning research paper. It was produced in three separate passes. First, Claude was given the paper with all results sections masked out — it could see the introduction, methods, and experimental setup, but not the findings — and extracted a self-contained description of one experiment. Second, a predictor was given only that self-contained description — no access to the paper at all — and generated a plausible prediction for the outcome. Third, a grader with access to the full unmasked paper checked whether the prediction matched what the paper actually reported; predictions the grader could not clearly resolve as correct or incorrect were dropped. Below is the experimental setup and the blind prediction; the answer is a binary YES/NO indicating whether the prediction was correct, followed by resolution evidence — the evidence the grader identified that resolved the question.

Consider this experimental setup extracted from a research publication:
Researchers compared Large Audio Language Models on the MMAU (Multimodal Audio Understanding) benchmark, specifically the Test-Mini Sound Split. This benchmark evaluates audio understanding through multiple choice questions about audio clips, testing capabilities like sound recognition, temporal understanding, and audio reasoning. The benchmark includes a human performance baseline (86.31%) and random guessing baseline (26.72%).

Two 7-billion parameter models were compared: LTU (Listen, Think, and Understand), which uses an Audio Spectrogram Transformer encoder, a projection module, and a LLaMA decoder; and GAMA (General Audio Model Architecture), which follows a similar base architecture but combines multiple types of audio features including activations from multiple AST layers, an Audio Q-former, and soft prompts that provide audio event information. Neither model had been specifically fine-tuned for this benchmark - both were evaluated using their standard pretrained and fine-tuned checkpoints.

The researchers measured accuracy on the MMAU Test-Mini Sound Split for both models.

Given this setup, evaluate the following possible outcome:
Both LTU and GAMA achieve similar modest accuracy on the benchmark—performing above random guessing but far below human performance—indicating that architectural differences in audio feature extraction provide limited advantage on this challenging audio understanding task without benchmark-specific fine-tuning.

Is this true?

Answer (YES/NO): NO